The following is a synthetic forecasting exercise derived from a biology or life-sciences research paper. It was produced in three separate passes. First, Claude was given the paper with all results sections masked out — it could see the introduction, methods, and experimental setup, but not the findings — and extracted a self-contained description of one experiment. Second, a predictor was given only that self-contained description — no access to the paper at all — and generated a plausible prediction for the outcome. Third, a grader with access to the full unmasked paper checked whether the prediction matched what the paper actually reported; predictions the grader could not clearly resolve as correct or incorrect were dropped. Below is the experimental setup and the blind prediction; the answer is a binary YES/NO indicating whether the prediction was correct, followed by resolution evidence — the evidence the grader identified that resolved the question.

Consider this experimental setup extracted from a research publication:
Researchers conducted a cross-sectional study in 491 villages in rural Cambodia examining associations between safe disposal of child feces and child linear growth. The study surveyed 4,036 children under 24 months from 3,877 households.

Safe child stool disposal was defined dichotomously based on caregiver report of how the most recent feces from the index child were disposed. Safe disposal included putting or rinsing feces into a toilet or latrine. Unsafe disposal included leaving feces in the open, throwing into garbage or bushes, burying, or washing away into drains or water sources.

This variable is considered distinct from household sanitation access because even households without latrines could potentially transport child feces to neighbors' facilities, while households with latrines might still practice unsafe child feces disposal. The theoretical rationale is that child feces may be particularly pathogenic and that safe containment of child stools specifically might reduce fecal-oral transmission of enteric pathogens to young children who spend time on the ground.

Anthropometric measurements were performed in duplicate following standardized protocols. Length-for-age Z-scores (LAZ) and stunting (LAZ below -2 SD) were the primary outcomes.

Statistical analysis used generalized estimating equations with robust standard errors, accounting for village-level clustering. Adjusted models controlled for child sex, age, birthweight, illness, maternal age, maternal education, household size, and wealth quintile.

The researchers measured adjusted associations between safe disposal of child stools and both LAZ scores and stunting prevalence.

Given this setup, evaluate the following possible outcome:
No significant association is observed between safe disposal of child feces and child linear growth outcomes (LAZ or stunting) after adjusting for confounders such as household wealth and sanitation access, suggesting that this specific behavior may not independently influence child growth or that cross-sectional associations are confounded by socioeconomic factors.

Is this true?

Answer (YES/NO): YES